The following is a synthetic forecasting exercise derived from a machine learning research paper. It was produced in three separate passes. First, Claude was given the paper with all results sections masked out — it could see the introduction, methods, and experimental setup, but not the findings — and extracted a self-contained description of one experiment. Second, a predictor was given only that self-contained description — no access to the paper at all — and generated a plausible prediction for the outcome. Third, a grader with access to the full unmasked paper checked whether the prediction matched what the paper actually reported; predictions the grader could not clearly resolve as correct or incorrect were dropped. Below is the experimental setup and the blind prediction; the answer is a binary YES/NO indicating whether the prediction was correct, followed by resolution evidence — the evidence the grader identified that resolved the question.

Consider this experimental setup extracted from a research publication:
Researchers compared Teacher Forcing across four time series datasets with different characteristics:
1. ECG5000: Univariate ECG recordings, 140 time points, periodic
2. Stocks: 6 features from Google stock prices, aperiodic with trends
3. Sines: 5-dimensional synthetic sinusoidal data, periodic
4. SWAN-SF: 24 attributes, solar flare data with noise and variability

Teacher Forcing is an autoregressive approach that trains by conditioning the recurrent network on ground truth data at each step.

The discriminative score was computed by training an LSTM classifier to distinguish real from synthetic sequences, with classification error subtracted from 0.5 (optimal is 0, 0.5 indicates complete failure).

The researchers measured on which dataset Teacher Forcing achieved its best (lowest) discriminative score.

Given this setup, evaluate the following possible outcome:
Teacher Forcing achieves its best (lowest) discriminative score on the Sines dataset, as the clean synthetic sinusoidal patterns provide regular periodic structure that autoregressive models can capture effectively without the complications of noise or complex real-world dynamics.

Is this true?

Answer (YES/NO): YES